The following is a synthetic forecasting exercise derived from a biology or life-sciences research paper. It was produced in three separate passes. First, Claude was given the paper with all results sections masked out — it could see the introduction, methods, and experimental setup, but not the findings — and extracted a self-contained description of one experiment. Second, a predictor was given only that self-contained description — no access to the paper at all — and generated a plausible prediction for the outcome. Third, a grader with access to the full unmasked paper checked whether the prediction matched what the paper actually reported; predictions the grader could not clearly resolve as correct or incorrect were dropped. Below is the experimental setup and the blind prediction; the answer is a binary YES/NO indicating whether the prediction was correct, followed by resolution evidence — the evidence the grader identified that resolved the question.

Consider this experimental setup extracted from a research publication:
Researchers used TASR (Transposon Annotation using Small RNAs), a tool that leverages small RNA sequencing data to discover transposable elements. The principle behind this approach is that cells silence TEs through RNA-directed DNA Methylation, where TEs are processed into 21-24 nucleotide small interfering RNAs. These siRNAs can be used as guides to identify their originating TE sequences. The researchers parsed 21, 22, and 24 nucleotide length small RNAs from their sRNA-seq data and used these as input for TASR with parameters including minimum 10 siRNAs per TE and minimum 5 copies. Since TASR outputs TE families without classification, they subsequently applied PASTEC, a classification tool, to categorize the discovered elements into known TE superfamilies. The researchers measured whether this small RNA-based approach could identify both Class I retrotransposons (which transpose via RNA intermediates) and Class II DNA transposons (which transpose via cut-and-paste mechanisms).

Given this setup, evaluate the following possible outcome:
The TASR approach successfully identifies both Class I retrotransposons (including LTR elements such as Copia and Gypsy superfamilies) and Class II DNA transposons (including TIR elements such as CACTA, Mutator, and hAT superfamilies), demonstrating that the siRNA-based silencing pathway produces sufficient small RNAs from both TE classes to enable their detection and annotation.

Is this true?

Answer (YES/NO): YES